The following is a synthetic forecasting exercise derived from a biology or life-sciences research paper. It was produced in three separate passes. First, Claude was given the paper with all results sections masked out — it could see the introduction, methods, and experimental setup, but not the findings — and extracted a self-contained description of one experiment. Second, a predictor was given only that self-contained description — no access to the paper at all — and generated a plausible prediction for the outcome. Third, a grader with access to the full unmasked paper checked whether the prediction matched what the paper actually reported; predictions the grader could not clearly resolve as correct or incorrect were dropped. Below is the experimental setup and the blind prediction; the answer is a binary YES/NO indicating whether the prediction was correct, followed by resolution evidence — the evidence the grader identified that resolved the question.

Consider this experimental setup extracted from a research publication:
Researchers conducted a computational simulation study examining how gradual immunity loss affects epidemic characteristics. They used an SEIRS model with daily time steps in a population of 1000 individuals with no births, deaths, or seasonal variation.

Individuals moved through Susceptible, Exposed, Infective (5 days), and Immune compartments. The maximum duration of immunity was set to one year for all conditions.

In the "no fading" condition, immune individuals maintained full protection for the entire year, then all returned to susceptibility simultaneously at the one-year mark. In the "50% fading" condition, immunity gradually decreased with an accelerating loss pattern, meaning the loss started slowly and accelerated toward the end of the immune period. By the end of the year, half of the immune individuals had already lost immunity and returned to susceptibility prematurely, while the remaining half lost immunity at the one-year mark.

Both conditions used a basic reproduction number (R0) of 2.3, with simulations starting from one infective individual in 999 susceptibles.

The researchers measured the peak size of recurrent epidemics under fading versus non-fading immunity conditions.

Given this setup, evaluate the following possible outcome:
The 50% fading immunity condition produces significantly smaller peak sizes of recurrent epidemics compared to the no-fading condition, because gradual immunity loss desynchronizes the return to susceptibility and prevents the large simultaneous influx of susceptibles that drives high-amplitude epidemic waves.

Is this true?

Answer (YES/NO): NO